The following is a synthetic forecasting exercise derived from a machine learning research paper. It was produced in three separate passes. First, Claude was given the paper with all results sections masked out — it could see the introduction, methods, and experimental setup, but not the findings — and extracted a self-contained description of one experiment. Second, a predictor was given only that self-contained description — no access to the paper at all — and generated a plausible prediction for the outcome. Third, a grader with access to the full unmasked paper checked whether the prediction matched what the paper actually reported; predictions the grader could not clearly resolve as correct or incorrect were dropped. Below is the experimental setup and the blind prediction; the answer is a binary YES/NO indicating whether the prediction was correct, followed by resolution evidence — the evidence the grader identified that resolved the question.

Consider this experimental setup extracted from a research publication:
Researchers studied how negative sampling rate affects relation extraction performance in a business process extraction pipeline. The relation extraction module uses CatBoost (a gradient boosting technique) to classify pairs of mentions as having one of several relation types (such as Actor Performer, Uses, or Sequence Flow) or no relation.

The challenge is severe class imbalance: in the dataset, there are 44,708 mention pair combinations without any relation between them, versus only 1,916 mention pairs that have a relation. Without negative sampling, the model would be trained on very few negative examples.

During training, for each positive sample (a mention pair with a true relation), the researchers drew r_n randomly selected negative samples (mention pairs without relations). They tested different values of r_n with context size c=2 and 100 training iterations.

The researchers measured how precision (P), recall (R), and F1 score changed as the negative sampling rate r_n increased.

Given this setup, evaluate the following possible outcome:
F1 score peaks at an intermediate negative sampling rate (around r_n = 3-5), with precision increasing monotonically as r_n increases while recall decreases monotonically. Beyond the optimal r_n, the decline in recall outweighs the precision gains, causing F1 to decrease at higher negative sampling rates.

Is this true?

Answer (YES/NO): NO